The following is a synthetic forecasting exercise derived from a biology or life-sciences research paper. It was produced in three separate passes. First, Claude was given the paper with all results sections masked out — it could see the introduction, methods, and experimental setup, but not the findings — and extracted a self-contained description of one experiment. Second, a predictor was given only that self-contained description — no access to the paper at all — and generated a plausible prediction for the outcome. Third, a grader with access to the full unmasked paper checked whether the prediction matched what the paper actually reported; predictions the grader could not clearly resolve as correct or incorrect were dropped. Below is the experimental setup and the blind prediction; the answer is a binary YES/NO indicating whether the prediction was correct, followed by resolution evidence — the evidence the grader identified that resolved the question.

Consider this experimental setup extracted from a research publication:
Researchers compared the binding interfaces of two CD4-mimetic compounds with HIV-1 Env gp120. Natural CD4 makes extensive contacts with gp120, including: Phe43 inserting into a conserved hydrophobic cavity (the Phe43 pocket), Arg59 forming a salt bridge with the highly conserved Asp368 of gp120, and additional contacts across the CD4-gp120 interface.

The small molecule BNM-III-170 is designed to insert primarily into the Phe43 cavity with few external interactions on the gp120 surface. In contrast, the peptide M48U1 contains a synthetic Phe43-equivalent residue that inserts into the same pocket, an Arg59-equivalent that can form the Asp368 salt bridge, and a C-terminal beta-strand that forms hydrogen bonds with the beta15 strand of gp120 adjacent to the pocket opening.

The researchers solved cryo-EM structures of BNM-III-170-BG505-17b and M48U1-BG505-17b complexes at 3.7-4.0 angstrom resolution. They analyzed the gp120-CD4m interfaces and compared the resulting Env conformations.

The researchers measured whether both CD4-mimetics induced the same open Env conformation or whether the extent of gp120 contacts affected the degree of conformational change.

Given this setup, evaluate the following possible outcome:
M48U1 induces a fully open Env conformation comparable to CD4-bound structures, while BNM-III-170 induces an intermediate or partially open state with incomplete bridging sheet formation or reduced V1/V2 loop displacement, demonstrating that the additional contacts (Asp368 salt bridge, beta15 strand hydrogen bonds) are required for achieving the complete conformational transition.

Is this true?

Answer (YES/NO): NO